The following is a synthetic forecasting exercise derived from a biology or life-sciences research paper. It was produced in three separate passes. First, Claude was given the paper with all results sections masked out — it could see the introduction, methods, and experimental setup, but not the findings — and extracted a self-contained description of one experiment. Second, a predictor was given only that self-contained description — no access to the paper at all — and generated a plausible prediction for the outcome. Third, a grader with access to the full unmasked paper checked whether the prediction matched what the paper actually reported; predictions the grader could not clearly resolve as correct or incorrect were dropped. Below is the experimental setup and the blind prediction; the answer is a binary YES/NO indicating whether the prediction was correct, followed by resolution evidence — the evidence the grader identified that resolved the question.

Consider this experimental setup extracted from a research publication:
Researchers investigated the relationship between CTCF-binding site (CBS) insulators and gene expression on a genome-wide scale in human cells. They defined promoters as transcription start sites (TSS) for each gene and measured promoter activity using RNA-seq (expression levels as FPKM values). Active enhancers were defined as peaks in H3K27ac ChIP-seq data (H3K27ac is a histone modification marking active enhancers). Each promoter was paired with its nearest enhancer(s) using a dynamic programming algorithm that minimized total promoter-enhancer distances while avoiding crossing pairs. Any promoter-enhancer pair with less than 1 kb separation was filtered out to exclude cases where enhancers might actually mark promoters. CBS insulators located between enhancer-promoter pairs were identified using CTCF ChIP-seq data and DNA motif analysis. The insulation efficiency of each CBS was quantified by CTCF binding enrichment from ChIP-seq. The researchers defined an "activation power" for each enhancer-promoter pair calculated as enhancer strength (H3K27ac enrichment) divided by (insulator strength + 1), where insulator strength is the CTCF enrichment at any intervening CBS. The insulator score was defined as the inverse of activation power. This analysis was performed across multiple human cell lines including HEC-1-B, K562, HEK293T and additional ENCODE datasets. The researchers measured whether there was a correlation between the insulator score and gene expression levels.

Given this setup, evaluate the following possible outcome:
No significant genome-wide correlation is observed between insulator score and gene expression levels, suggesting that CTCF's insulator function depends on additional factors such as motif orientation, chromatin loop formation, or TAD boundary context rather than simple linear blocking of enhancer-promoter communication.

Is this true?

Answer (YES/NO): NO